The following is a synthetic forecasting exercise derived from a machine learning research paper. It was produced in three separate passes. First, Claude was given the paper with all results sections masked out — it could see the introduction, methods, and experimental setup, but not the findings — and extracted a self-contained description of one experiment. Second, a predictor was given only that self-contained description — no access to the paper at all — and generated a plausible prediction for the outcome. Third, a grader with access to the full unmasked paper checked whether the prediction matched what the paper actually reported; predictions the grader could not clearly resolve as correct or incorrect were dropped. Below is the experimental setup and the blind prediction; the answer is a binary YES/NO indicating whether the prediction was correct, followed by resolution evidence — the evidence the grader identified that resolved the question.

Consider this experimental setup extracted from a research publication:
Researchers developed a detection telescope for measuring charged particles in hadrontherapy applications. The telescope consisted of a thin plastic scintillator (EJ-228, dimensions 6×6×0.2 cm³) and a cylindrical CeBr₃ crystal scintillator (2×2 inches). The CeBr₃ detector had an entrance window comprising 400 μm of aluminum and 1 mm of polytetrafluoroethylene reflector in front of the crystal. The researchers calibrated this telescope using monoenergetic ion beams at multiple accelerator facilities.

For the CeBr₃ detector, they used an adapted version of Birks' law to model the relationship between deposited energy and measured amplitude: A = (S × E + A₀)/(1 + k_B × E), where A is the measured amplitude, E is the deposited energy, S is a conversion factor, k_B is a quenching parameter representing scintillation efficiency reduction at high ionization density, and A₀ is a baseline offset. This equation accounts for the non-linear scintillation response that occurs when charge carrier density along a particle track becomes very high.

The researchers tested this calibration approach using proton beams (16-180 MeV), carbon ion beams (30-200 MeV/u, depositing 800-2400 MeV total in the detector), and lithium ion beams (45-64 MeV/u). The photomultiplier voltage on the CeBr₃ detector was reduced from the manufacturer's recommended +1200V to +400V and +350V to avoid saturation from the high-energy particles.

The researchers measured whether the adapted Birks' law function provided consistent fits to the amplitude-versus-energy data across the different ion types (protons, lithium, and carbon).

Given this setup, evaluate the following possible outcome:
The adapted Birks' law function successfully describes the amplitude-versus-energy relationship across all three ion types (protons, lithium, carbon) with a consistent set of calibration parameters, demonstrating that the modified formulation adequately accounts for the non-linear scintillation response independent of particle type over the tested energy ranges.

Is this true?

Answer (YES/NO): NO